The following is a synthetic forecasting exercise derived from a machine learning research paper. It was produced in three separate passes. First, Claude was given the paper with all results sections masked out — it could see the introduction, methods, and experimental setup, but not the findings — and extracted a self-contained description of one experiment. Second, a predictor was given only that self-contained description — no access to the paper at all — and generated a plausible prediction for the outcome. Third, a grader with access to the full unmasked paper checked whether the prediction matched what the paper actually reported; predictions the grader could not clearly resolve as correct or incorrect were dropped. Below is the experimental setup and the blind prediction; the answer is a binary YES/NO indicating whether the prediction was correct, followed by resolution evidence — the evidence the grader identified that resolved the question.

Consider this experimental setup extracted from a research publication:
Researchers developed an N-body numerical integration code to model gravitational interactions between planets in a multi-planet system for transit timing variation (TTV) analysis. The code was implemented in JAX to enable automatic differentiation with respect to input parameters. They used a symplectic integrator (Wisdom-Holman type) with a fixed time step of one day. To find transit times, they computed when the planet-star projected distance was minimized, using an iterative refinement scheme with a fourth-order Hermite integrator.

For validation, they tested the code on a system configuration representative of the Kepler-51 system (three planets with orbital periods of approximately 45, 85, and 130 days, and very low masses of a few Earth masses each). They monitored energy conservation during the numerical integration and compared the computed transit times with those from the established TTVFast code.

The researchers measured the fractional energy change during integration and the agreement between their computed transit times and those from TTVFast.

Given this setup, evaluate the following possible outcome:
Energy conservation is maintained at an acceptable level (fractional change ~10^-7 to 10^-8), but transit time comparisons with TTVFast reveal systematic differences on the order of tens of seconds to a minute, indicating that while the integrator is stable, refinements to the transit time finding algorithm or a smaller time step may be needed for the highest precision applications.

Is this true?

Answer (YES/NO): NO